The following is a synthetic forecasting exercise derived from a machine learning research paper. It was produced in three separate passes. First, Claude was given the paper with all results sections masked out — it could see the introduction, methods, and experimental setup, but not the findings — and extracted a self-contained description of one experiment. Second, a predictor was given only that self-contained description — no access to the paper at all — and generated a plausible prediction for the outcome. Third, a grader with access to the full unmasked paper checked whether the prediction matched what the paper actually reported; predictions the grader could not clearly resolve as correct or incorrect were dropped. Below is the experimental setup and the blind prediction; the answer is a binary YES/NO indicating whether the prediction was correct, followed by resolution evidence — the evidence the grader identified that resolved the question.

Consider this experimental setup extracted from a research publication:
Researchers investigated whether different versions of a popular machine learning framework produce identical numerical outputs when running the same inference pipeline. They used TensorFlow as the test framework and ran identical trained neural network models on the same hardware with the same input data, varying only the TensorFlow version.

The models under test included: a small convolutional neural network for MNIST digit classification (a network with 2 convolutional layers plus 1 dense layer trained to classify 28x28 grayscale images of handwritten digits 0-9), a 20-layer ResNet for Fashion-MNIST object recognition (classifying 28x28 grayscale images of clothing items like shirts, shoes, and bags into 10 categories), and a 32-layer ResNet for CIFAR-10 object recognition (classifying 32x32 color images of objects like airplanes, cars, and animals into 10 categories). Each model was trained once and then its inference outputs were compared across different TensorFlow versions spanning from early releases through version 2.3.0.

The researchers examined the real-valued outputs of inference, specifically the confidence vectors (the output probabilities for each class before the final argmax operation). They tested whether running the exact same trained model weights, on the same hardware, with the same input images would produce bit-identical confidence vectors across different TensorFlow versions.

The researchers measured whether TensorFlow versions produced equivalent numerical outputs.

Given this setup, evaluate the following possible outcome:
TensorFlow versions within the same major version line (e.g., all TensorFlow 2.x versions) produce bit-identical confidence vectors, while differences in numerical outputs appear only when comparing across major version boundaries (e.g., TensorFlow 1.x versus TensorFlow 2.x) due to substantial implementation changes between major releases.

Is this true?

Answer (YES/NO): NO